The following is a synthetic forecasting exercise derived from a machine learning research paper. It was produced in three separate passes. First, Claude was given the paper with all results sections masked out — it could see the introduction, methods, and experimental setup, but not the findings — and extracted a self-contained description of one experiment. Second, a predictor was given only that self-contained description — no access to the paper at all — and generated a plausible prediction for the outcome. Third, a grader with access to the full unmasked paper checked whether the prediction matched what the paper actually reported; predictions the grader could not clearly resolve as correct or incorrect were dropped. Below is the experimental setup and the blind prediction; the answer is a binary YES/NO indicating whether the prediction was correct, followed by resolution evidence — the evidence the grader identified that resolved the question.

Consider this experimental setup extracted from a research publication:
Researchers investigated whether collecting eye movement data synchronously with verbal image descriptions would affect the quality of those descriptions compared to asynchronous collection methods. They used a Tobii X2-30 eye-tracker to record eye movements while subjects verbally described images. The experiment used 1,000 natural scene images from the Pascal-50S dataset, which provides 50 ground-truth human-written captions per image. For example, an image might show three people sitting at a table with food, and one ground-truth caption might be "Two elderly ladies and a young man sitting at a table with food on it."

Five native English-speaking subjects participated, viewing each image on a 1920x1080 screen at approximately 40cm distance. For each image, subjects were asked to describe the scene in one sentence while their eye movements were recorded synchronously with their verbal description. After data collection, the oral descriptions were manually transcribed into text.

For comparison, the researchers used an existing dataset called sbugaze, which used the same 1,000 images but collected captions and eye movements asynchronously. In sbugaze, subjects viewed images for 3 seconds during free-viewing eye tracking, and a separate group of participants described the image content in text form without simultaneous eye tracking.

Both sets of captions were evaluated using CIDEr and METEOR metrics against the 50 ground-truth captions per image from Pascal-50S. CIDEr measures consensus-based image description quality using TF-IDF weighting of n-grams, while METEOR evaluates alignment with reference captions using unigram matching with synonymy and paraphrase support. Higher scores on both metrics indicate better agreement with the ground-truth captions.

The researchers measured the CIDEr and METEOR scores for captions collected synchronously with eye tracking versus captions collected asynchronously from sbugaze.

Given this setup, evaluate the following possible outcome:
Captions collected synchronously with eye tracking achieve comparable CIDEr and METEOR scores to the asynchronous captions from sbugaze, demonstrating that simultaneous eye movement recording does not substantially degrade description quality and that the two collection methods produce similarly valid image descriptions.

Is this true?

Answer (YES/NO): YES